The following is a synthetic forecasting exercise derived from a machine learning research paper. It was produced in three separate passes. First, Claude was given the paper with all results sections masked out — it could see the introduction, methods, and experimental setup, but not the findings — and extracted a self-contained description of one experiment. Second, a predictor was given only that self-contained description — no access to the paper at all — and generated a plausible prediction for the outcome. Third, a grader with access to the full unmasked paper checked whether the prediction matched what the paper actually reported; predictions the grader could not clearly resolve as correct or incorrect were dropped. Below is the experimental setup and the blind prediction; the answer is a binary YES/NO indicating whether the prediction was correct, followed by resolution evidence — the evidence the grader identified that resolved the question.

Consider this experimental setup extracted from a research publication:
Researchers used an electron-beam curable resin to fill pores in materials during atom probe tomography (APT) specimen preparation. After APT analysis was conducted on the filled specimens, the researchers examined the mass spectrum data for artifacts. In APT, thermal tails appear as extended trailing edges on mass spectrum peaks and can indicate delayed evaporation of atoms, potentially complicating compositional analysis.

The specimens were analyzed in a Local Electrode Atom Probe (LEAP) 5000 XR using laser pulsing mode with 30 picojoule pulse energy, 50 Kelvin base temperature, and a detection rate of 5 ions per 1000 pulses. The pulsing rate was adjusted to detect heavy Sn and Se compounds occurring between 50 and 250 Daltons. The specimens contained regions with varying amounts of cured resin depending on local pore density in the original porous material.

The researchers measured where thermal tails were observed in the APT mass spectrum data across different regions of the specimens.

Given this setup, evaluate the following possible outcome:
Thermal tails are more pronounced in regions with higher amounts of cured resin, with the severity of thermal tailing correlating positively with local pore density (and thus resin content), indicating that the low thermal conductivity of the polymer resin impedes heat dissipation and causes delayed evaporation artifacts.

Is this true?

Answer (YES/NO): NO